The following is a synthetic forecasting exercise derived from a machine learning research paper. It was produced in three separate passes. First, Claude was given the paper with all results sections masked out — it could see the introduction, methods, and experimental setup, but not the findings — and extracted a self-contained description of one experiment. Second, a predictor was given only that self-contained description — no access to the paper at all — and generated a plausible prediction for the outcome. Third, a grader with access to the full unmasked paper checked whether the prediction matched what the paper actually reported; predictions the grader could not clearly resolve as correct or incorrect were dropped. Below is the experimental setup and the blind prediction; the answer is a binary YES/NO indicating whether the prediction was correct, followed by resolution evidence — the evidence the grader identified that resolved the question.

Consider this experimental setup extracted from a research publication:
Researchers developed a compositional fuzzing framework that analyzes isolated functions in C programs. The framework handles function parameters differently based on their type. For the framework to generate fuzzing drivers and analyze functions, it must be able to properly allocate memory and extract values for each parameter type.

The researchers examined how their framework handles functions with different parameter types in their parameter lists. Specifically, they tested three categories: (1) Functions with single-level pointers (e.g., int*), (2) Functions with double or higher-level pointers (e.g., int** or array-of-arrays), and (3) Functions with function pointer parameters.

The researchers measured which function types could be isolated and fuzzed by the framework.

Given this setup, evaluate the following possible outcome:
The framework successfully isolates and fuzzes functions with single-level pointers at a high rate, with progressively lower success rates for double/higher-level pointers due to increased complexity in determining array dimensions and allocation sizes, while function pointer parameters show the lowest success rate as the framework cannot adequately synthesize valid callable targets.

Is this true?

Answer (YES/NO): NO